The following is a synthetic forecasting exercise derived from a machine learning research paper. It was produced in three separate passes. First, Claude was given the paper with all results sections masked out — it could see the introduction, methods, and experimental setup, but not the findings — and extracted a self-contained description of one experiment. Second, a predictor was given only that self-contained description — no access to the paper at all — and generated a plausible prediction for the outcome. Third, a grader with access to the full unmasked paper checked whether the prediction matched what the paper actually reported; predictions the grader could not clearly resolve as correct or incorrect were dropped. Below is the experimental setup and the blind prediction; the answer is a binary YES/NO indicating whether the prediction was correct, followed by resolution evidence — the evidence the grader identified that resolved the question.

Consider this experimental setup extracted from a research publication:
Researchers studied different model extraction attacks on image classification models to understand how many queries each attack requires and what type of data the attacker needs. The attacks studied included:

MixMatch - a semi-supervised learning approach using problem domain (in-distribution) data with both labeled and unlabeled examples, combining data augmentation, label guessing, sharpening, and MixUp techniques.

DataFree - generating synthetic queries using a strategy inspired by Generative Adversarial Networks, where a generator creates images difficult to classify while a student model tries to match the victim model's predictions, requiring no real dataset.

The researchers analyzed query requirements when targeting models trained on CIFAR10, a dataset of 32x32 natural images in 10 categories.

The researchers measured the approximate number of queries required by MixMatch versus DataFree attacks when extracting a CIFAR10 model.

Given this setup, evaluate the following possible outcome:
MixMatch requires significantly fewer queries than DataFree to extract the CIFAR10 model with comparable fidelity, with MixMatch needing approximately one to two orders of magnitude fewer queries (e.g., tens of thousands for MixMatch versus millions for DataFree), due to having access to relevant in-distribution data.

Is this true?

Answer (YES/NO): NO